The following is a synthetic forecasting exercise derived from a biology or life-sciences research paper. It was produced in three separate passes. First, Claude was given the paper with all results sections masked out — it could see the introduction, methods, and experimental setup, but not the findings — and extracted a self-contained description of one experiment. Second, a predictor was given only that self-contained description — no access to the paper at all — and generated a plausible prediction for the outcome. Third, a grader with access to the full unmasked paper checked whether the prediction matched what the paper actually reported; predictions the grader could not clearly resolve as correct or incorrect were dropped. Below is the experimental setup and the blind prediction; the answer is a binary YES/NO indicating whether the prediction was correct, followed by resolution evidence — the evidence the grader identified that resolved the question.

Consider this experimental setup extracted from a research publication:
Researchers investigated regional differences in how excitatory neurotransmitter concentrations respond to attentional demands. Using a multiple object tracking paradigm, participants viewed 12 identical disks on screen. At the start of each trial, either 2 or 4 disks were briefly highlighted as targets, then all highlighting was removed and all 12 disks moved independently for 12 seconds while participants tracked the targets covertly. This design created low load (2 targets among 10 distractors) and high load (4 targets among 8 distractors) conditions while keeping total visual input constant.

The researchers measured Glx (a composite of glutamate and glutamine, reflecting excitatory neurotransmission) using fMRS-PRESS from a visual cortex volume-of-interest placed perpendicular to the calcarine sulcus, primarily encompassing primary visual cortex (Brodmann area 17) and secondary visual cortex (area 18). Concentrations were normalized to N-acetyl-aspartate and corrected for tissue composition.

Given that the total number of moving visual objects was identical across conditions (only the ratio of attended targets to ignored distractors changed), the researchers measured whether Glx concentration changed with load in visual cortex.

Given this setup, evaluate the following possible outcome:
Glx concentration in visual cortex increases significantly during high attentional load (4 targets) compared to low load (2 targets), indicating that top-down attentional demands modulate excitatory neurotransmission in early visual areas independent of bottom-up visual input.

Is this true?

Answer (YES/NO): YES